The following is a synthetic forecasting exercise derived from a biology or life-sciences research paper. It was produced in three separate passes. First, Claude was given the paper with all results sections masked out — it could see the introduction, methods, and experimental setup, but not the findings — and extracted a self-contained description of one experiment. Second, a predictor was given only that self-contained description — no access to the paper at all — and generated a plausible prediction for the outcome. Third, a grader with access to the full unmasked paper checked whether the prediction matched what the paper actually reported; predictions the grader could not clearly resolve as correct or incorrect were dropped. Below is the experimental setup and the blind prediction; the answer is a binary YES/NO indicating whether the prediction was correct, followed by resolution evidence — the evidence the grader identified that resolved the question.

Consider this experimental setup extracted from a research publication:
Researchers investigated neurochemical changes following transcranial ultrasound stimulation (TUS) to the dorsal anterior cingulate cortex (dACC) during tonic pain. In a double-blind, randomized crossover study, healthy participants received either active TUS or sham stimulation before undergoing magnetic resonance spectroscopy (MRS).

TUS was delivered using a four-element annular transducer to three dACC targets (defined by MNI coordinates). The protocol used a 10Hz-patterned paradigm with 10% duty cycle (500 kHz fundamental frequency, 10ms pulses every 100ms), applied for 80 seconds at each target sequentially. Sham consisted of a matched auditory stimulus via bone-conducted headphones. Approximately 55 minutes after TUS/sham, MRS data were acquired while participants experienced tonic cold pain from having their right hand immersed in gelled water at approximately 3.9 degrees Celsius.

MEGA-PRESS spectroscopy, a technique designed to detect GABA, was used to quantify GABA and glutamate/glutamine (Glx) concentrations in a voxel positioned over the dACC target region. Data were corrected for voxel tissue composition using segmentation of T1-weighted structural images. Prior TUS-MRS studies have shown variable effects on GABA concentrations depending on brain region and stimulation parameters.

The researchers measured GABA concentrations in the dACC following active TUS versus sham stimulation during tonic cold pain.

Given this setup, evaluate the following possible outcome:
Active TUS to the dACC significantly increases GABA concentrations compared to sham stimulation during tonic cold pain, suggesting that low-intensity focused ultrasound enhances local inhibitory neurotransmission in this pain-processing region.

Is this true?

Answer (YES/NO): NO